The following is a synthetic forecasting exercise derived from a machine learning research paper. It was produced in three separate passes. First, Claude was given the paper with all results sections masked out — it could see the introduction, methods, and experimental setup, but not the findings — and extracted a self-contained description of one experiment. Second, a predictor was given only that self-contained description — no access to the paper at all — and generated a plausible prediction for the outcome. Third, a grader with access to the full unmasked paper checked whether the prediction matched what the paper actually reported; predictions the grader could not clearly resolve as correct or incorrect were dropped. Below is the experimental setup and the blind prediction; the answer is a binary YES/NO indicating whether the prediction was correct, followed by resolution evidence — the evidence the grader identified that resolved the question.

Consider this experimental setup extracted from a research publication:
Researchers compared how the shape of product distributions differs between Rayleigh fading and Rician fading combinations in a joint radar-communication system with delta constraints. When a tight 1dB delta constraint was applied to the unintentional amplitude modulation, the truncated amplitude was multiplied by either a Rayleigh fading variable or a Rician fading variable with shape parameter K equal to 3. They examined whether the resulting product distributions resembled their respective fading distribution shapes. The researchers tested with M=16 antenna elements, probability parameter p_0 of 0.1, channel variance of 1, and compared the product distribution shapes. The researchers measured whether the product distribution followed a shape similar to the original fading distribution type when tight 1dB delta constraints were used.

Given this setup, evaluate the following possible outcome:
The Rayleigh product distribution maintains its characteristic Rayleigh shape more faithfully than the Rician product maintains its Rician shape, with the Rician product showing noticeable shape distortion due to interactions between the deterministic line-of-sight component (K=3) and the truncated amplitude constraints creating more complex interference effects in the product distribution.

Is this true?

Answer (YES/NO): NO